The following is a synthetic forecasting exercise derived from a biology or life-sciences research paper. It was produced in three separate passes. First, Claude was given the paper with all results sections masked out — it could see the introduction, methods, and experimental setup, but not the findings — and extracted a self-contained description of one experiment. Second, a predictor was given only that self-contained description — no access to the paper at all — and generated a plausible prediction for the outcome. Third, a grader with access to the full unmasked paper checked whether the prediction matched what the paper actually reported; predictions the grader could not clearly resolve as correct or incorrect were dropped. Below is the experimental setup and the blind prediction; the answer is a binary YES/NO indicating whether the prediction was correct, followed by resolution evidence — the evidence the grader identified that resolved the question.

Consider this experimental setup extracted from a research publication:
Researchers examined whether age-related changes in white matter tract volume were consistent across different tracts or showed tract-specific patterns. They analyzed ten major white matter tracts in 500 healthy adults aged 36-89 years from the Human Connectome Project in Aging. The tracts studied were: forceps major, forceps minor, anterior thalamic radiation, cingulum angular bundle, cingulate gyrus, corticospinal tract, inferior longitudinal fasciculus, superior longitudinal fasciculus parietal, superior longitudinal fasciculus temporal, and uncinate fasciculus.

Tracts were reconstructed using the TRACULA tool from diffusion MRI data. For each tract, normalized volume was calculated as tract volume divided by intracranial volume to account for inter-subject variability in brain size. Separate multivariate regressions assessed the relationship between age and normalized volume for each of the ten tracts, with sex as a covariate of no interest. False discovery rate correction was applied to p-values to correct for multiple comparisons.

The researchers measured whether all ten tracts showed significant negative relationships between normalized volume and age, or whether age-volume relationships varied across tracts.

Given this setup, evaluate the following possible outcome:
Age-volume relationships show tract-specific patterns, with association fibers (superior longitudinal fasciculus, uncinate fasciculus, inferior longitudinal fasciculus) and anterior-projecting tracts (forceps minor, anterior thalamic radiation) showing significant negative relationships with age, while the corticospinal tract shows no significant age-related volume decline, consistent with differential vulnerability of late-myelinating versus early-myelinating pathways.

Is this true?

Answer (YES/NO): YES